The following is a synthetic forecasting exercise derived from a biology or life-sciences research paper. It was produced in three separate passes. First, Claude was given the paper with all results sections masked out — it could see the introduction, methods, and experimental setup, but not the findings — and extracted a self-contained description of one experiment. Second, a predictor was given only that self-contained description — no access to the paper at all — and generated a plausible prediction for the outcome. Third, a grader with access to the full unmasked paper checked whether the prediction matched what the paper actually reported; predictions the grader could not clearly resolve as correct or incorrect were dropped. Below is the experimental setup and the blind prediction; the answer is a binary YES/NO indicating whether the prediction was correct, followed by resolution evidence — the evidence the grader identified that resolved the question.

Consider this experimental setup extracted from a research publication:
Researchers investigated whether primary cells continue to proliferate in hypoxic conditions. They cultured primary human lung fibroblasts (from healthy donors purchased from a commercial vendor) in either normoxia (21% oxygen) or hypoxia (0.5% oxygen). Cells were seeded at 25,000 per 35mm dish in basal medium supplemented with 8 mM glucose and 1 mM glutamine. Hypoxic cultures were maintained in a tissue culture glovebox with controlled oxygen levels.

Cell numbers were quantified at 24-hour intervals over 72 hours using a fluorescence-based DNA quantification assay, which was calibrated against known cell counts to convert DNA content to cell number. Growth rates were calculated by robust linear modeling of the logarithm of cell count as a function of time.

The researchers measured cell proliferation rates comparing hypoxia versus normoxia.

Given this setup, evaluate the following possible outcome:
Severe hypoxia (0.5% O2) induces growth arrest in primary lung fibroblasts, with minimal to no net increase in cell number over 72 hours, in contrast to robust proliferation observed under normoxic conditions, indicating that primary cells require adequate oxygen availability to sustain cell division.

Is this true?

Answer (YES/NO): NO